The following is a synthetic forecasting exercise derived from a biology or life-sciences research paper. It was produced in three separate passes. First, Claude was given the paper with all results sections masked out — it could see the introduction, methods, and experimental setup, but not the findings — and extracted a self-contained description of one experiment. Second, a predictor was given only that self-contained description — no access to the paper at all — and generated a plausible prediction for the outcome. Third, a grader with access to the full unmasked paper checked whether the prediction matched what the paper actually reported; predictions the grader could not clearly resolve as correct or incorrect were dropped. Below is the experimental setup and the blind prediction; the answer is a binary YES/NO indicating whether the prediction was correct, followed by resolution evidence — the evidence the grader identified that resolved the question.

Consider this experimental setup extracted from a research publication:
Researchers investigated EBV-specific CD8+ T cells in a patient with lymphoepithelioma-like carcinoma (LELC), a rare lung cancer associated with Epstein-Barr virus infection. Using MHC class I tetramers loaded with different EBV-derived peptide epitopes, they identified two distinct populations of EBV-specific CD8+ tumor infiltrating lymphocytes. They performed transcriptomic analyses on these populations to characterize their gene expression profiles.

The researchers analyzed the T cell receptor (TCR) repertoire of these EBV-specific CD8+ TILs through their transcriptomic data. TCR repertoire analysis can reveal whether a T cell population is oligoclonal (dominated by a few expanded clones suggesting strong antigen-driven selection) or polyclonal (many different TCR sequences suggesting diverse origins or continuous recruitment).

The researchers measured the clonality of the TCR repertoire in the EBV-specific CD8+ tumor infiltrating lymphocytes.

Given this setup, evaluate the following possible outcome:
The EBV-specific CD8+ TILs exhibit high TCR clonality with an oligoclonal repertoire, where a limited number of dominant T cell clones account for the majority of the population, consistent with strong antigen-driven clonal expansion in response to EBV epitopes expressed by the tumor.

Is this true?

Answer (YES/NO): NO